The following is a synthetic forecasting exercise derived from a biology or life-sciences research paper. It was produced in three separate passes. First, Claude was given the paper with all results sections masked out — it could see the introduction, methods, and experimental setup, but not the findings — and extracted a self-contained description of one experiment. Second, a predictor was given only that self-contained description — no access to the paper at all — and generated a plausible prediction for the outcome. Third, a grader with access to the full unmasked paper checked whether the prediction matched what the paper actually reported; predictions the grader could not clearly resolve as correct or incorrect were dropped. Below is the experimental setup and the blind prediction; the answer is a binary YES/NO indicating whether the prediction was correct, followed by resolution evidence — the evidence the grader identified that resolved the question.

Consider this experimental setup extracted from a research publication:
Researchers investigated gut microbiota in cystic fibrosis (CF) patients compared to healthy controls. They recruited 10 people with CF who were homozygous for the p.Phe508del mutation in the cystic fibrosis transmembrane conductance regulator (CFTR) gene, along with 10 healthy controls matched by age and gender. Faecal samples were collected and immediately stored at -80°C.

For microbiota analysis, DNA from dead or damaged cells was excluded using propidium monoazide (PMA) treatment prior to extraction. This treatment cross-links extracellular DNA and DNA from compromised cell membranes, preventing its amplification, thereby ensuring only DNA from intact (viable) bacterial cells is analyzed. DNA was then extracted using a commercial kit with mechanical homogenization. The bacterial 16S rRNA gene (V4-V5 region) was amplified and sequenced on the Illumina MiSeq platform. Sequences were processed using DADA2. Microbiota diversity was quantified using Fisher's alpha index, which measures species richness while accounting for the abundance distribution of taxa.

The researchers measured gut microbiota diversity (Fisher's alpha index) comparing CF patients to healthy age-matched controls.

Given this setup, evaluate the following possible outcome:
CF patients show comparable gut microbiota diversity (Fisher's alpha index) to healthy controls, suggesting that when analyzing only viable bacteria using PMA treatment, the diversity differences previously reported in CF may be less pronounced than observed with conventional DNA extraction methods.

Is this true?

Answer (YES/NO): NO